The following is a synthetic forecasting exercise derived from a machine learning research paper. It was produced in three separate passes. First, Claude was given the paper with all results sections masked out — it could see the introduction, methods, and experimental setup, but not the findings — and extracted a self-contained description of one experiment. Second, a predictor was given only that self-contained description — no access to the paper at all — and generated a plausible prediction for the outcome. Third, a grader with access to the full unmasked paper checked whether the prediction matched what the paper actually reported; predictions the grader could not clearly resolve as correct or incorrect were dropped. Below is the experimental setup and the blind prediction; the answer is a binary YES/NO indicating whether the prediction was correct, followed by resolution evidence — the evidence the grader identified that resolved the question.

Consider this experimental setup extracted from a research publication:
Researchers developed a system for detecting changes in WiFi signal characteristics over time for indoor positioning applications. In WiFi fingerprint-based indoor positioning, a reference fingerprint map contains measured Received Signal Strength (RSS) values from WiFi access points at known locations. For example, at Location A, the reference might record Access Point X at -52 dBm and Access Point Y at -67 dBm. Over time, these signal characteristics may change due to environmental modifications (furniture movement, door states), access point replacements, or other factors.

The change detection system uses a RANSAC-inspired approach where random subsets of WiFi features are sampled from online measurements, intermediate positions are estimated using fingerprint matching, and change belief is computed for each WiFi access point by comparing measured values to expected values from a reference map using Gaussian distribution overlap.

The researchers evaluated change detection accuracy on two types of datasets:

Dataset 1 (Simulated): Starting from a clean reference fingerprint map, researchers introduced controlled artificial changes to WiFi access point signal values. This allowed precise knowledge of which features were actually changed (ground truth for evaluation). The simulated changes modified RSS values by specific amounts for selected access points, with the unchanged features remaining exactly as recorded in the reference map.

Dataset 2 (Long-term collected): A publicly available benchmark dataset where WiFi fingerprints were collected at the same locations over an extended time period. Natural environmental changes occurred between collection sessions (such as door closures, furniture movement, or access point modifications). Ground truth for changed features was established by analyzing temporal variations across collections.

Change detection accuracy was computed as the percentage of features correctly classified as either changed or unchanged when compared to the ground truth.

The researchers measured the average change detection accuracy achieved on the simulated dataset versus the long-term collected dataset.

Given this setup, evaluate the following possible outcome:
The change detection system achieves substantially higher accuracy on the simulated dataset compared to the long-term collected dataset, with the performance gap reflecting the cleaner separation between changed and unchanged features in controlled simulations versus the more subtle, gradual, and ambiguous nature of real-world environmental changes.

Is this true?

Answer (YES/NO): NO